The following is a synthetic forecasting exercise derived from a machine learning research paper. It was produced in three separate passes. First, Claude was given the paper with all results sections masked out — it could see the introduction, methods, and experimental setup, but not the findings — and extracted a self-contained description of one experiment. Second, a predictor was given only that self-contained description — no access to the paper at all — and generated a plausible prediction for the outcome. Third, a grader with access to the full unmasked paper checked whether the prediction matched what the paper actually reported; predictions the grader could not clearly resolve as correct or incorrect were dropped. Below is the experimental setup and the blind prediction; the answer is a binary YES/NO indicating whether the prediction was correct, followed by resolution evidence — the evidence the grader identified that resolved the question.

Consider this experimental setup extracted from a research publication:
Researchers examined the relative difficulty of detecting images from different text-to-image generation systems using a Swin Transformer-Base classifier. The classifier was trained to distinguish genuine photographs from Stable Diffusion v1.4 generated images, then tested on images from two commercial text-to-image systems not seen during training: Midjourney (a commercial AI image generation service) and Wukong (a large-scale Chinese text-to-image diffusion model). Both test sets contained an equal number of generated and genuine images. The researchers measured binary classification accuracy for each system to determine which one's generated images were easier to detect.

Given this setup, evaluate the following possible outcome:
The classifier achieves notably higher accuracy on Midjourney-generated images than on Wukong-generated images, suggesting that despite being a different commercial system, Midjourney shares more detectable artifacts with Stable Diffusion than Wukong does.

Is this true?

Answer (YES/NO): NO